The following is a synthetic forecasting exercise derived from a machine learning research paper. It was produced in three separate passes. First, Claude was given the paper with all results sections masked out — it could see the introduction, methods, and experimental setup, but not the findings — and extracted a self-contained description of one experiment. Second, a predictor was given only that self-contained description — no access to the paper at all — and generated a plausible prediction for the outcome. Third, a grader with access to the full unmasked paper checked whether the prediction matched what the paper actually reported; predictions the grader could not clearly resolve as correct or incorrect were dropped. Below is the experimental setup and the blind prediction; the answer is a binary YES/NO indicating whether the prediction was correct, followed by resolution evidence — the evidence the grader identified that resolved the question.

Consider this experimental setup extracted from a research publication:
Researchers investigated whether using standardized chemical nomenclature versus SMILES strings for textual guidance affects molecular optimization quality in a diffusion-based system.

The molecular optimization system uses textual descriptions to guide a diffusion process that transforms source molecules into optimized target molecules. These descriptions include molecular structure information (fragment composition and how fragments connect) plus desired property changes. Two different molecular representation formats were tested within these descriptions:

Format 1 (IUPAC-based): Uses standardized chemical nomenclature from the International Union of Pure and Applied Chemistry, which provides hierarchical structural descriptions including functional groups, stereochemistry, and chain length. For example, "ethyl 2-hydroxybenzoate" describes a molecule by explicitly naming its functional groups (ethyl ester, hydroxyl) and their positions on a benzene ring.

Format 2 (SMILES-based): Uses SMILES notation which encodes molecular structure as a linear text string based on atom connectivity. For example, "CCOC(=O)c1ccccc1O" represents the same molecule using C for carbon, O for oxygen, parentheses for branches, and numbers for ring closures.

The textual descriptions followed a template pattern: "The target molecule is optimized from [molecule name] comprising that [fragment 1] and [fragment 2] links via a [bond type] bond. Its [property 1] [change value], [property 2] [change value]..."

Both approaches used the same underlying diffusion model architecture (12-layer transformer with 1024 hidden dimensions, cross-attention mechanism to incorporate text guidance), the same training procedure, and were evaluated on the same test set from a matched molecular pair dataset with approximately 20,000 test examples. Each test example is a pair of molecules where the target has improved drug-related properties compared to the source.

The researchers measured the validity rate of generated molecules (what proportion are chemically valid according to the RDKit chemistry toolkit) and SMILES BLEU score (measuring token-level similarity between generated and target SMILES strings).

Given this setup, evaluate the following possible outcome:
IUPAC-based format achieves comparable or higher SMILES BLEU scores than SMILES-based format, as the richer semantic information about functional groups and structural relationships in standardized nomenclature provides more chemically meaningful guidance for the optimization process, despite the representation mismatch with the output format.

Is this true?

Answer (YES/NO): YES